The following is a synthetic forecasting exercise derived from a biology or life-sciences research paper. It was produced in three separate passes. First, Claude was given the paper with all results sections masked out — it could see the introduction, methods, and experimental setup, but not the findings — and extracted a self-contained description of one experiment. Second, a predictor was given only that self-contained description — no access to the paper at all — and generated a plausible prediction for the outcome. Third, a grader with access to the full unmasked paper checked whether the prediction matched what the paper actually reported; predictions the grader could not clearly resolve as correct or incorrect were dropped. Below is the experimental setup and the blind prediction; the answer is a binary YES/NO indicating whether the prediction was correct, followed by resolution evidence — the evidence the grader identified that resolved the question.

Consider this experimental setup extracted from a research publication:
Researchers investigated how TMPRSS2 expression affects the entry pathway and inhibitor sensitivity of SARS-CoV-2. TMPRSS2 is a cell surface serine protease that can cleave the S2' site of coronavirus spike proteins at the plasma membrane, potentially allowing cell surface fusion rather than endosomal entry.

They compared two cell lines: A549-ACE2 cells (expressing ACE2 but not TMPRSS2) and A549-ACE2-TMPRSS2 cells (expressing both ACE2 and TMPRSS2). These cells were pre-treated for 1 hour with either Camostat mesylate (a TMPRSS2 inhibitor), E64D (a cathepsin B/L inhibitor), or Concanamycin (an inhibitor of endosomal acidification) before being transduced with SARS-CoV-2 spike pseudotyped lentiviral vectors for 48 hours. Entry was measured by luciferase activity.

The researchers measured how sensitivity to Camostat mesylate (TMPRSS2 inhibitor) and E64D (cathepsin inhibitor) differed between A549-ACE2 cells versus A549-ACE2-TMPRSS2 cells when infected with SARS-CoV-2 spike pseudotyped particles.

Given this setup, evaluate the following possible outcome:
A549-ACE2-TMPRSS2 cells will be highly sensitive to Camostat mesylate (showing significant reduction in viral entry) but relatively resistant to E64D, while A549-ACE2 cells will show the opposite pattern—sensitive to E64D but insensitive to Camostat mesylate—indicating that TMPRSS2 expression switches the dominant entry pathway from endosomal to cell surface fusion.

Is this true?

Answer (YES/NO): NO